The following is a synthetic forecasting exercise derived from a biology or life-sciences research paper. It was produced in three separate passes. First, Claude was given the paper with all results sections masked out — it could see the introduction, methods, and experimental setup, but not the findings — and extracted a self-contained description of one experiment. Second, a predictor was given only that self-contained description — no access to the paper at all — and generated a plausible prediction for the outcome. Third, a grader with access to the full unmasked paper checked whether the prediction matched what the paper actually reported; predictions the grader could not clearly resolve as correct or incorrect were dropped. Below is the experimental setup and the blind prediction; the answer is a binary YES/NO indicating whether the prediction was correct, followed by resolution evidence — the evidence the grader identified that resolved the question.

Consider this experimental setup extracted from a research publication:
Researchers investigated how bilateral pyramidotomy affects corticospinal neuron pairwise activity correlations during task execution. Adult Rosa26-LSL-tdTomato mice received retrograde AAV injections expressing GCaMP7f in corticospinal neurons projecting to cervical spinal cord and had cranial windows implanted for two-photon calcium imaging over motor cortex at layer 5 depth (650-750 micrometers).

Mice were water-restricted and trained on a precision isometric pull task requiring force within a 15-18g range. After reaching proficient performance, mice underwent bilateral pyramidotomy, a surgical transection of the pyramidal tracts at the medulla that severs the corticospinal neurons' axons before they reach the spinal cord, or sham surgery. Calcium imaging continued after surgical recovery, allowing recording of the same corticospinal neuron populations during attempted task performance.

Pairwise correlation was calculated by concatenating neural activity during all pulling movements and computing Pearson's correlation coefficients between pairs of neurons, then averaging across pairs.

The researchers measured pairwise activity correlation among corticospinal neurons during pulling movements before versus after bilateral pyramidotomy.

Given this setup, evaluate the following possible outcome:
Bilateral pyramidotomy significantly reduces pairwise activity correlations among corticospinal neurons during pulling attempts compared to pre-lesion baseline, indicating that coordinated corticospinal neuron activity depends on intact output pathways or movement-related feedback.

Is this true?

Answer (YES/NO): YES